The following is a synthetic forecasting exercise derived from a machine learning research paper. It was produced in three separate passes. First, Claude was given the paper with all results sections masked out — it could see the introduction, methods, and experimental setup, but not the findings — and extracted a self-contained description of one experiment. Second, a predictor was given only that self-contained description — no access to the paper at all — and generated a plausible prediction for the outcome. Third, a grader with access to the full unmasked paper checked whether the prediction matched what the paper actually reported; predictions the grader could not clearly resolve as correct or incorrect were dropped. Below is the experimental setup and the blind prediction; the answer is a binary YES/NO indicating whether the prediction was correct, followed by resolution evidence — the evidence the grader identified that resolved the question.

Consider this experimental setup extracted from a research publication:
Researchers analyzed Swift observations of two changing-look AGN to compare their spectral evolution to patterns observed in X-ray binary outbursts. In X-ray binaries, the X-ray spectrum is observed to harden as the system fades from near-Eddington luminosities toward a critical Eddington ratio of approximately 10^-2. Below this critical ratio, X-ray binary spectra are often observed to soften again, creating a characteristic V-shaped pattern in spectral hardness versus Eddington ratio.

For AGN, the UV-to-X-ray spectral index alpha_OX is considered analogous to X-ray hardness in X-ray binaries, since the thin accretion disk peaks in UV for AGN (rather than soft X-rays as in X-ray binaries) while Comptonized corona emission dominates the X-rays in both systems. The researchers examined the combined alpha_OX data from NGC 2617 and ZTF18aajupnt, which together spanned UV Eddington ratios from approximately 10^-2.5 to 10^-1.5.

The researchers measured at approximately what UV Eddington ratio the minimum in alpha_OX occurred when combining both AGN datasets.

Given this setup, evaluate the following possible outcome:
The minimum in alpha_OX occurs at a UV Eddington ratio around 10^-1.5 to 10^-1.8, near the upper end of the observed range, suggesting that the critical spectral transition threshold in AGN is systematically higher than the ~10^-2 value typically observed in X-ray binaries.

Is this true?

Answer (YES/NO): NO